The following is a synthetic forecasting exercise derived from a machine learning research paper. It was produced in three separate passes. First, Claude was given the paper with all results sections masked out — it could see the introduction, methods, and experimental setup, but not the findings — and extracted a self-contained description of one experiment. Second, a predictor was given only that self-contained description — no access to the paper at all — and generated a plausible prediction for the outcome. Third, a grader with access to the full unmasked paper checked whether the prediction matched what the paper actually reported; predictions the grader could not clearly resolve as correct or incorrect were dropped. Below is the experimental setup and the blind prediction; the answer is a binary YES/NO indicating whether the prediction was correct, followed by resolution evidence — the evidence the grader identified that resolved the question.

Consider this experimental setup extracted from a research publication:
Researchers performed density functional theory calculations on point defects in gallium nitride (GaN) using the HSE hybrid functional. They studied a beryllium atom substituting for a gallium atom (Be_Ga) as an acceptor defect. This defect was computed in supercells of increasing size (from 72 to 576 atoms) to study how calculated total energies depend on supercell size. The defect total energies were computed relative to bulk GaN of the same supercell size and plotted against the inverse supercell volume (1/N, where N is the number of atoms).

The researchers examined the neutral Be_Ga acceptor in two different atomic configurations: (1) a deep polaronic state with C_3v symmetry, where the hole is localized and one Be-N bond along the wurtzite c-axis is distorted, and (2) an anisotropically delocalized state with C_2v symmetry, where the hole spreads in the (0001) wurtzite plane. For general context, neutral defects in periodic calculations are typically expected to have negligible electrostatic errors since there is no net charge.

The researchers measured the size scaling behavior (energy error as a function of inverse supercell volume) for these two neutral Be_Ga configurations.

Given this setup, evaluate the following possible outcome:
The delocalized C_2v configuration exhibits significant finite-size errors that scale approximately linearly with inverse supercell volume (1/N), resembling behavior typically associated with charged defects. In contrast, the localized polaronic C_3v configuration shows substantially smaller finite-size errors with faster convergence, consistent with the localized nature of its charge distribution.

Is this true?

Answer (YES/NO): YES